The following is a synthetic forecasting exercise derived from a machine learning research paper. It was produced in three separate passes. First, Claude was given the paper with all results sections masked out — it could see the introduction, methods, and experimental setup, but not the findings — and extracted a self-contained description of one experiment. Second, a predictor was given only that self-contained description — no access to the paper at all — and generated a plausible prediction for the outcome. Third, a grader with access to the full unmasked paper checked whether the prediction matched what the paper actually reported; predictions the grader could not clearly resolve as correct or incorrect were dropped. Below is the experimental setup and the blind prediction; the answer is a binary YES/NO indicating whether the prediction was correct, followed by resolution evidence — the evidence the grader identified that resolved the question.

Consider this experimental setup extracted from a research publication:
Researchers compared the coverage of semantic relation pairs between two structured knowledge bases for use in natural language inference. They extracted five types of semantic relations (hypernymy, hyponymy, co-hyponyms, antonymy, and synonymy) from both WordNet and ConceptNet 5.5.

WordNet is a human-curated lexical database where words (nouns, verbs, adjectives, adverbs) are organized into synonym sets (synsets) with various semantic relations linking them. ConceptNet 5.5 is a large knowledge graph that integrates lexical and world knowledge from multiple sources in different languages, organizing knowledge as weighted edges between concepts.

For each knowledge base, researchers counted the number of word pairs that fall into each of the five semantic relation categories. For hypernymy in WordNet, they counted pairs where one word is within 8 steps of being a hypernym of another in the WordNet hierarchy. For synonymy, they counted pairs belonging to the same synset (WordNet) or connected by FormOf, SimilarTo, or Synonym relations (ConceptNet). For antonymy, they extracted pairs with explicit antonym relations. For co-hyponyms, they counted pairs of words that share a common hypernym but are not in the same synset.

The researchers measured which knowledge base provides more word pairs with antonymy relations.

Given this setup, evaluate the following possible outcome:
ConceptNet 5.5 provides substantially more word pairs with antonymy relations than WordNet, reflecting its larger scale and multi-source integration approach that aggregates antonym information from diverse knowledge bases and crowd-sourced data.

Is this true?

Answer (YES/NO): YES